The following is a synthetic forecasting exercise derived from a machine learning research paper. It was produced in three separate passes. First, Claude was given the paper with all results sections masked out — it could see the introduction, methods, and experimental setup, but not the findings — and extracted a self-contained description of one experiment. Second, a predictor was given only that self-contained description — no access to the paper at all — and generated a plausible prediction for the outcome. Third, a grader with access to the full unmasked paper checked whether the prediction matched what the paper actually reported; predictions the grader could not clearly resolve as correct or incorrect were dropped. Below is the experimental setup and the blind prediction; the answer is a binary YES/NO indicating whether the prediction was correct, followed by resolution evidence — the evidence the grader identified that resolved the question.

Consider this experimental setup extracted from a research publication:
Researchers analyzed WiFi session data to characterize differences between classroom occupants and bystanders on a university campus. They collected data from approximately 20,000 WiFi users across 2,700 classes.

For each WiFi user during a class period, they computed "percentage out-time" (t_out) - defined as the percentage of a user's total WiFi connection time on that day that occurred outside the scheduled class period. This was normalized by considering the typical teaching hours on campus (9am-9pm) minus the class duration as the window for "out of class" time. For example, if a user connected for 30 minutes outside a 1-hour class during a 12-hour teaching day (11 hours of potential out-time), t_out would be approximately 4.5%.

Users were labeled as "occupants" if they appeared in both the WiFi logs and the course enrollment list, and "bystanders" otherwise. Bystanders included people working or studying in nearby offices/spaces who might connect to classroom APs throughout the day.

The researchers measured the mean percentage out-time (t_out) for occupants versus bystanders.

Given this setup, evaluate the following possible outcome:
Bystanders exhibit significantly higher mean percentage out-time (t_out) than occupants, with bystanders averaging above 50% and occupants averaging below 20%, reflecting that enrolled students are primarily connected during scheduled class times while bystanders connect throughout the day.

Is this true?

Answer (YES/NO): NO